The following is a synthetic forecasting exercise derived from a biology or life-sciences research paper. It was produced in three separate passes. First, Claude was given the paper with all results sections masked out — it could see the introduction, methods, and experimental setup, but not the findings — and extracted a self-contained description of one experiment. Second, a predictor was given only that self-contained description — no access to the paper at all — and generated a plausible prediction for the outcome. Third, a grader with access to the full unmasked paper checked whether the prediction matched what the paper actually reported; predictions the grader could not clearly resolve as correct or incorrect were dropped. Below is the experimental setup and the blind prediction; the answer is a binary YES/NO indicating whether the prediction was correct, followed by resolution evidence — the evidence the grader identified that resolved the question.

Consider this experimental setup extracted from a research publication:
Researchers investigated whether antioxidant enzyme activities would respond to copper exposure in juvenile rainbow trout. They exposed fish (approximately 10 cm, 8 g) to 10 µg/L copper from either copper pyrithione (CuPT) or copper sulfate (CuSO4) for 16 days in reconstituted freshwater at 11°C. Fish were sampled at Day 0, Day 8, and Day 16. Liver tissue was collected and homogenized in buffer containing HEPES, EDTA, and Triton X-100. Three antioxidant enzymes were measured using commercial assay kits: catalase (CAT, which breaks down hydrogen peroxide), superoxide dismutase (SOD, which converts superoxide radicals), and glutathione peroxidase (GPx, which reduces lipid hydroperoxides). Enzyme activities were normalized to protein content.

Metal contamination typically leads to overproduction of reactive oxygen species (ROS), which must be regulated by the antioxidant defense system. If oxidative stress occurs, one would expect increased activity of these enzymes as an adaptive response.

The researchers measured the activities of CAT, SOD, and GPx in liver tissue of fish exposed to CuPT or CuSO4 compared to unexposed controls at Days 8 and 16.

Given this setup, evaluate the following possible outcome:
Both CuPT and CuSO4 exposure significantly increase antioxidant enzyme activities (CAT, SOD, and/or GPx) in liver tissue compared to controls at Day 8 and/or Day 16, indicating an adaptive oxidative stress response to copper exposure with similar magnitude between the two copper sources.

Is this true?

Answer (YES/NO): NO